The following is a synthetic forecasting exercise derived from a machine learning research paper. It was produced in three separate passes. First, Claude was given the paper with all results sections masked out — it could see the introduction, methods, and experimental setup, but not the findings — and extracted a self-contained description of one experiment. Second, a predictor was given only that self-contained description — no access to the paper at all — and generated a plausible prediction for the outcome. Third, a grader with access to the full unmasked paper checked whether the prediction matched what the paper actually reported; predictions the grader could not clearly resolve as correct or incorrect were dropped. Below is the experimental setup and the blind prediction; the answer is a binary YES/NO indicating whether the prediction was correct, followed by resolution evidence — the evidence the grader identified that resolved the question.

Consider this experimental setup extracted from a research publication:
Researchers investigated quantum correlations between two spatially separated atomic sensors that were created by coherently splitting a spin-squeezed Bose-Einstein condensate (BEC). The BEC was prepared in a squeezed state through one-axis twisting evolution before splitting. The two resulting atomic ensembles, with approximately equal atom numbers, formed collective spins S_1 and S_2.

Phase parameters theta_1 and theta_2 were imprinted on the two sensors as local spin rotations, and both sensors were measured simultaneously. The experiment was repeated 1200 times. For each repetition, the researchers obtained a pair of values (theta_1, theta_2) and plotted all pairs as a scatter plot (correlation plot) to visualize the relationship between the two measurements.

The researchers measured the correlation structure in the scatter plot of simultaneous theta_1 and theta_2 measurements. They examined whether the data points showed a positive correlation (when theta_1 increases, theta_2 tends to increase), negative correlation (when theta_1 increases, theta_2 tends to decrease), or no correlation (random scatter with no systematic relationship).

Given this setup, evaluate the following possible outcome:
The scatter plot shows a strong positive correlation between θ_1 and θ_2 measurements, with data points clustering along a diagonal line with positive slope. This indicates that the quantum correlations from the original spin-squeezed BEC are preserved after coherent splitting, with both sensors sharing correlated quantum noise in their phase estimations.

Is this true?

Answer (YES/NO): NO